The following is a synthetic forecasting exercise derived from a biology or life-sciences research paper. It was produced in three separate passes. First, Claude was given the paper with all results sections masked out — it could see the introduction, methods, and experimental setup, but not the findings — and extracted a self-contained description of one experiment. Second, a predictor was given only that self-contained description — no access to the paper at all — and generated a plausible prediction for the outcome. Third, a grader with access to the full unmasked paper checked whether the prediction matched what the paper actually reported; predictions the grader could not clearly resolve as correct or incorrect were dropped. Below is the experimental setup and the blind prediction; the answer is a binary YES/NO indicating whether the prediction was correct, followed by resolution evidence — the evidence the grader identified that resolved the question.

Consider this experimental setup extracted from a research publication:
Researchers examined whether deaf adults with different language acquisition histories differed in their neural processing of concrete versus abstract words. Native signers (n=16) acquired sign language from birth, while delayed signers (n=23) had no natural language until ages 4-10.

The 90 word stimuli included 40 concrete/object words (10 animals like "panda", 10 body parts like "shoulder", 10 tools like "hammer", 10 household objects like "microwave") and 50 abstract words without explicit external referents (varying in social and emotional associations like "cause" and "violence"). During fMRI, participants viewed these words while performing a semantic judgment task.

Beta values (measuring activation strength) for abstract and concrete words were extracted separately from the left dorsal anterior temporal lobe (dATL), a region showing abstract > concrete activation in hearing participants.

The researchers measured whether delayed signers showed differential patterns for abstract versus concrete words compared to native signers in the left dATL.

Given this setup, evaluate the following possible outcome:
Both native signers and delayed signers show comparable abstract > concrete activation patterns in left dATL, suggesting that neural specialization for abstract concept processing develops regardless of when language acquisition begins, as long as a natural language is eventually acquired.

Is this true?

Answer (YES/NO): NO